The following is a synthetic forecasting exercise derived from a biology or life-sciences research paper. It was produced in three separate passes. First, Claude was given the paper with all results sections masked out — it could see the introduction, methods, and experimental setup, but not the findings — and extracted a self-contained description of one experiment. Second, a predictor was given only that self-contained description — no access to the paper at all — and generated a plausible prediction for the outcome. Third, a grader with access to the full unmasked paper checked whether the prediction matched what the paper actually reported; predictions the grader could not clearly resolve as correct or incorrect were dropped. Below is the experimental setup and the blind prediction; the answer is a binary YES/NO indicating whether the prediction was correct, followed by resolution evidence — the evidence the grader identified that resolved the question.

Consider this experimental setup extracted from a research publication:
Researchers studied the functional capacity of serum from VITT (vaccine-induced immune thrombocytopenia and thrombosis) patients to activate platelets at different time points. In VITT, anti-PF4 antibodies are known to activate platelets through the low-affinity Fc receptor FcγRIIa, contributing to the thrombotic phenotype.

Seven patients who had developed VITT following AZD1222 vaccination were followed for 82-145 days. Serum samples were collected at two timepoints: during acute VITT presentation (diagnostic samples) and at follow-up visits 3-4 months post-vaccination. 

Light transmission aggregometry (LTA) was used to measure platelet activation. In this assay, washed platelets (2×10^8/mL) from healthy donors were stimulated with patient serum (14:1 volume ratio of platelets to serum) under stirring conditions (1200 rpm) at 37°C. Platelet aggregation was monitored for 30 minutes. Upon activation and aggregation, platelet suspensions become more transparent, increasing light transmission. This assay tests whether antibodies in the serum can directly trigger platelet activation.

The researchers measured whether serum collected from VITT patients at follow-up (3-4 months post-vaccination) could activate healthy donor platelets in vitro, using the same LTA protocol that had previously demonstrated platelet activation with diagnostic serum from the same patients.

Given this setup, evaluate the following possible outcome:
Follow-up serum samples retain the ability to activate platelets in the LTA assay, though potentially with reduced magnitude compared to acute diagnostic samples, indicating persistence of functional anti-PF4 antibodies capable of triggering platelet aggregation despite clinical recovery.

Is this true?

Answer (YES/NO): NO